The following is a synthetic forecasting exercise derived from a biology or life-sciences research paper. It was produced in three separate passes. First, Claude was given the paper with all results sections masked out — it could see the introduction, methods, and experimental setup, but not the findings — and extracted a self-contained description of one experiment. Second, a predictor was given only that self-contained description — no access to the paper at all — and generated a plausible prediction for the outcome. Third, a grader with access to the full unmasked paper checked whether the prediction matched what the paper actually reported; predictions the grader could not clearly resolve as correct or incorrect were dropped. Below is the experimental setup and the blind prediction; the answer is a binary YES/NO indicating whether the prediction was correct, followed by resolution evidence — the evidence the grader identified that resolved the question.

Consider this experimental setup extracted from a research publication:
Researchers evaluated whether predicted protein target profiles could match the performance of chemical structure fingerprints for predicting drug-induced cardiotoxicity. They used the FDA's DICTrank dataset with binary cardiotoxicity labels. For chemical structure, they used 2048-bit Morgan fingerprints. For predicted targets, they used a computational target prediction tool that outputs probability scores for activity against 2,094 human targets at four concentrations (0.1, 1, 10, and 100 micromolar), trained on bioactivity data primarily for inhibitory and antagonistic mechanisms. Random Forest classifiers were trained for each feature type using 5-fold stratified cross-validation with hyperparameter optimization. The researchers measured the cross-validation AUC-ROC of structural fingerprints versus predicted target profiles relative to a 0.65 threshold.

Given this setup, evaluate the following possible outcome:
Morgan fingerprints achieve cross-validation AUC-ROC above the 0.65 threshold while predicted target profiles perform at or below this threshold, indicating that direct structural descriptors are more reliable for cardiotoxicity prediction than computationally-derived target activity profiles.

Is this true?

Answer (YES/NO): NO